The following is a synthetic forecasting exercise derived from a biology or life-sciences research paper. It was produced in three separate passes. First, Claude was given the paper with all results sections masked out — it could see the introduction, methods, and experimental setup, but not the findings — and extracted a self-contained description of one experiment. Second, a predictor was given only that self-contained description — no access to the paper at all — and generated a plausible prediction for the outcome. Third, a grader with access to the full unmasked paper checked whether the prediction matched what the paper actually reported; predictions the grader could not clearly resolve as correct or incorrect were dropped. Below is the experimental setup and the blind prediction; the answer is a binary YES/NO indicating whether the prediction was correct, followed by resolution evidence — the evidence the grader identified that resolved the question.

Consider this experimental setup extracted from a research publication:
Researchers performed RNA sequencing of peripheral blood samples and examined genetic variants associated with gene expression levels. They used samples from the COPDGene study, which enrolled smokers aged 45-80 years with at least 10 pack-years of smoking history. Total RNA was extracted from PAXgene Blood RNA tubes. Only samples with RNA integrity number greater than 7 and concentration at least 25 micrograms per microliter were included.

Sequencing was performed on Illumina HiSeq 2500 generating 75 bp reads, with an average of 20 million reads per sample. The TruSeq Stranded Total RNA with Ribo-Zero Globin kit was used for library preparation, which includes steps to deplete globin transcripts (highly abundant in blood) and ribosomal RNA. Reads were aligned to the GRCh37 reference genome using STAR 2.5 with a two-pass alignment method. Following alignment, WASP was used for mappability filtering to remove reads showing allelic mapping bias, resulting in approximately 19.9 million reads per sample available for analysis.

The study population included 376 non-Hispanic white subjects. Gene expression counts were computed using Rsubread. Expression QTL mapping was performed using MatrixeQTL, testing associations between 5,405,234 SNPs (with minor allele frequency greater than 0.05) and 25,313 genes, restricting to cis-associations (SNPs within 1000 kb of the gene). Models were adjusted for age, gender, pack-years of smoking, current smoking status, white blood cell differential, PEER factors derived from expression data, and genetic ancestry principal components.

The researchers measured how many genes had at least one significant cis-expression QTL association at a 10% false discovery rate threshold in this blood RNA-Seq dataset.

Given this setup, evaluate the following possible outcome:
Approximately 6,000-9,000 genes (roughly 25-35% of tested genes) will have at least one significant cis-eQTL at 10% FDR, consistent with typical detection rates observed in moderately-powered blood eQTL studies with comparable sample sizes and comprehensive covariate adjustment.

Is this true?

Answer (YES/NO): NO